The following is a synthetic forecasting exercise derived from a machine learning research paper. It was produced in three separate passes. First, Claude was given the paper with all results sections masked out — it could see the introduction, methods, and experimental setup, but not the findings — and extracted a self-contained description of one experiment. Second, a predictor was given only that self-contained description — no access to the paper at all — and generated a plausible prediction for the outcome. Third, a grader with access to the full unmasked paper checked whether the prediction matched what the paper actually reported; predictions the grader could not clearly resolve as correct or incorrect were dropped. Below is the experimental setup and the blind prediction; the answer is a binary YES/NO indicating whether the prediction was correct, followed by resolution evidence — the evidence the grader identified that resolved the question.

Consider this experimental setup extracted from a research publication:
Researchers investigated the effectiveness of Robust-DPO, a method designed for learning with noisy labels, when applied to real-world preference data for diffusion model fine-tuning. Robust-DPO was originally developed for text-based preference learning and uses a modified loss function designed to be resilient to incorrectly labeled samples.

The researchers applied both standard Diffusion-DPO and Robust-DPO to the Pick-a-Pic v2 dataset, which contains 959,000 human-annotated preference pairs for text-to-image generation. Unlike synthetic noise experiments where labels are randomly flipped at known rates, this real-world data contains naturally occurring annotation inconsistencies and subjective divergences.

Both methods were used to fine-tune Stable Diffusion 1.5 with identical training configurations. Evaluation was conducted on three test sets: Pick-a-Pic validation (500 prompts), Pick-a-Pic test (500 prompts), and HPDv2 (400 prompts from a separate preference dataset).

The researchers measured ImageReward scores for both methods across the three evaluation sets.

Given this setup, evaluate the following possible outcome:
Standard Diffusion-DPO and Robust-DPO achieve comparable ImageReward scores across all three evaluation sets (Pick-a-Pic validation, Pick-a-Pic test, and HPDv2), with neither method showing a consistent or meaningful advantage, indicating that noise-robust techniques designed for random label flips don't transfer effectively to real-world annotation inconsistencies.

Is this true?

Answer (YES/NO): NO